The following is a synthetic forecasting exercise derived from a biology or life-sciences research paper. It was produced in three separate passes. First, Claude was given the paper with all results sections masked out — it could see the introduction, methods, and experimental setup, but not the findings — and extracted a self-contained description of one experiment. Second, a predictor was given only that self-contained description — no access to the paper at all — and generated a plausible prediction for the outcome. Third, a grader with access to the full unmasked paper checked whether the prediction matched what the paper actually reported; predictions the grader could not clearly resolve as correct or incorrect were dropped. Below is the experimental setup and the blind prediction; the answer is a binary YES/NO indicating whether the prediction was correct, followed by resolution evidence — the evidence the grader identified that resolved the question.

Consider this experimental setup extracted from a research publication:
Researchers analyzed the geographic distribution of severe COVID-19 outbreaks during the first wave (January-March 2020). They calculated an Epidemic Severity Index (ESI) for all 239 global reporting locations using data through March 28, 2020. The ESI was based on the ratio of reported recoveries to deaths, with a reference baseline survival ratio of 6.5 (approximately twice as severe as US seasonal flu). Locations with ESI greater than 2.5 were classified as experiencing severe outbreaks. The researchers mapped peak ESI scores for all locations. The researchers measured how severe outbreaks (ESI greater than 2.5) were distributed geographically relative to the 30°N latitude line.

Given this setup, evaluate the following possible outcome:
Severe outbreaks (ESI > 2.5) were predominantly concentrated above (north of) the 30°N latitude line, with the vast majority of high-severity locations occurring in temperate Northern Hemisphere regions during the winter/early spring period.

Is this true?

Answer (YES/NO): YES